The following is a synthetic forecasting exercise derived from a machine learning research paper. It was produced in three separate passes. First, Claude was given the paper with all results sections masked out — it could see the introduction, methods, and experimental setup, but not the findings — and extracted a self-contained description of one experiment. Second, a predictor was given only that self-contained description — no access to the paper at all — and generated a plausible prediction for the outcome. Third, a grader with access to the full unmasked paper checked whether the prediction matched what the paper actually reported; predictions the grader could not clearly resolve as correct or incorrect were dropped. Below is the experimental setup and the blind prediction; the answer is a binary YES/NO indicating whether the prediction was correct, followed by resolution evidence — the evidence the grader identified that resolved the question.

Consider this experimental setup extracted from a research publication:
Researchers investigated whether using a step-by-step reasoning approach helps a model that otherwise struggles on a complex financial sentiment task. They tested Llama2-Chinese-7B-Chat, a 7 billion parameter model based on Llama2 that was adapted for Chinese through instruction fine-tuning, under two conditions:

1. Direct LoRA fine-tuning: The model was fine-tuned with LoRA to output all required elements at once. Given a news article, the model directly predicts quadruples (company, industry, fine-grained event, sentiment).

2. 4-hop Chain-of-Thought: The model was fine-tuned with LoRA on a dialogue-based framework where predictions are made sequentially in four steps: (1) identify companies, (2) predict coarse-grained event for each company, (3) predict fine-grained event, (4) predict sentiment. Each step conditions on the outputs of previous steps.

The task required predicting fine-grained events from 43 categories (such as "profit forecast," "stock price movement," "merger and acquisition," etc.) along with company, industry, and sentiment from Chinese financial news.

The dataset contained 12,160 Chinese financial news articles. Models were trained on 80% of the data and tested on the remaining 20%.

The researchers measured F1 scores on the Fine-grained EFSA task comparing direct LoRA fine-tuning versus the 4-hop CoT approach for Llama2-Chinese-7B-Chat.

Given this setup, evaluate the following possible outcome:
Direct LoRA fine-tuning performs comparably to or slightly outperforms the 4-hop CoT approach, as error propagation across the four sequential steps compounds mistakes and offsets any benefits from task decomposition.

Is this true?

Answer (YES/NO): NO